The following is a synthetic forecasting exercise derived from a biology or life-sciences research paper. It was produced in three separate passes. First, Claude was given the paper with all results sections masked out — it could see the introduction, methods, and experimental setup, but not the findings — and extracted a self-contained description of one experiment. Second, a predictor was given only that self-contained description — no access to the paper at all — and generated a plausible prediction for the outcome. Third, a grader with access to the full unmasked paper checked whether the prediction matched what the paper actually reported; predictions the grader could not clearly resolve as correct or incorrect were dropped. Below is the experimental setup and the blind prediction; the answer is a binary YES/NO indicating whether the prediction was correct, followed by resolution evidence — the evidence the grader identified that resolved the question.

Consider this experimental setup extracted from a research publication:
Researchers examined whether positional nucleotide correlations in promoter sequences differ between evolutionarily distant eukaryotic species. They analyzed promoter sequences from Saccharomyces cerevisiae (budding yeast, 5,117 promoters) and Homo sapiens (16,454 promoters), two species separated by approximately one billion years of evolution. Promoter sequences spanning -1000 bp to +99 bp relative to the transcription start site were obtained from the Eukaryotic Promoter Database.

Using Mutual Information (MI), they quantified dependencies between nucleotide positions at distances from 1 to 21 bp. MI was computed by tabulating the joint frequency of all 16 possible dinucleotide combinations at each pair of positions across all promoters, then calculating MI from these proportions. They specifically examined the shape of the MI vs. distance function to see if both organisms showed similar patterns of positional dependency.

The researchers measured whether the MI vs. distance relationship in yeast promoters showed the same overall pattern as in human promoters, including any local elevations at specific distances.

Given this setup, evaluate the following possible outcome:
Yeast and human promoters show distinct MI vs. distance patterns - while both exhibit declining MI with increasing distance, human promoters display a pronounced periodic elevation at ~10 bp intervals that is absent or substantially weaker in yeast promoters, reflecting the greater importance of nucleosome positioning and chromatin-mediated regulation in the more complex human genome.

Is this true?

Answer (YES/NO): NO